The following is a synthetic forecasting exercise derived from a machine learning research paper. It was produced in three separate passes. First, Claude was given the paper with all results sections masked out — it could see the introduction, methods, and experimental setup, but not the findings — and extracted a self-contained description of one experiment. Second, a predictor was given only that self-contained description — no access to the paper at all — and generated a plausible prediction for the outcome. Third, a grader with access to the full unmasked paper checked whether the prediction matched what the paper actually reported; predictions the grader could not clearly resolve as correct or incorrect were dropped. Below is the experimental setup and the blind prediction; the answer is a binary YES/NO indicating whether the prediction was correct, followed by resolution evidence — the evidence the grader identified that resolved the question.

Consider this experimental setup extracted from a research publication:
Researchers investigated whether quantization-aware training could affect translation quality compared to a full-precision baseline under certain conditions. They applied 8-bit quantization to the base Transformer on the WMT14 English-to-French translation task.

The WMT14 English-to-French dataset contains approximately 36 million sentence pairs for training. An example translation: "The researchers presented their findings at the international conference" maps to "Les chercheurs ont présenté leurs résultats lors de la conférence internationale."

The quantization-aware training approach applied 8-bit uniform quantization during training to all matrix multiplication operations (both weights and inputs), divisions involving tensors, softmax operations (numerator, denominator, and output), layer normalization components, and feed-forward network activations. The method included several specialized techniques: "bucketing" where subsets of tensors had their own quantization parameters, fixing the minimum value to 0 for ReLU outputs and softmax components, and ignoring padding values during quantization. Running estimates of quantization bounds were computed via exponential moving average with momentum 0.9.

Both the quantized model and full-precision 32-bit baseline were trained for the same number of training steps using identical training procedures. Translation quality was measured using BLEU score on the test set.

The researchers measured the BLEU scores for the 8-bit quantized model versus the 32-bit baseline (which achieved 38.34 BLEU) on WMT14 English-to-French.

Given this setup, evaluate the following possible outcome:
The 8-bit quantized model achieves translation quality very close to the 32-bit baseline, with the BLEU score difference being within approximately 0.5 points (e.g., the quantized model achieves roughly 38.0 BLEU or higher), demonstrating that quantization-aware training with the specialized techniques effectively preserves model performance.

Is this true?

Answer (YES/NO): YES